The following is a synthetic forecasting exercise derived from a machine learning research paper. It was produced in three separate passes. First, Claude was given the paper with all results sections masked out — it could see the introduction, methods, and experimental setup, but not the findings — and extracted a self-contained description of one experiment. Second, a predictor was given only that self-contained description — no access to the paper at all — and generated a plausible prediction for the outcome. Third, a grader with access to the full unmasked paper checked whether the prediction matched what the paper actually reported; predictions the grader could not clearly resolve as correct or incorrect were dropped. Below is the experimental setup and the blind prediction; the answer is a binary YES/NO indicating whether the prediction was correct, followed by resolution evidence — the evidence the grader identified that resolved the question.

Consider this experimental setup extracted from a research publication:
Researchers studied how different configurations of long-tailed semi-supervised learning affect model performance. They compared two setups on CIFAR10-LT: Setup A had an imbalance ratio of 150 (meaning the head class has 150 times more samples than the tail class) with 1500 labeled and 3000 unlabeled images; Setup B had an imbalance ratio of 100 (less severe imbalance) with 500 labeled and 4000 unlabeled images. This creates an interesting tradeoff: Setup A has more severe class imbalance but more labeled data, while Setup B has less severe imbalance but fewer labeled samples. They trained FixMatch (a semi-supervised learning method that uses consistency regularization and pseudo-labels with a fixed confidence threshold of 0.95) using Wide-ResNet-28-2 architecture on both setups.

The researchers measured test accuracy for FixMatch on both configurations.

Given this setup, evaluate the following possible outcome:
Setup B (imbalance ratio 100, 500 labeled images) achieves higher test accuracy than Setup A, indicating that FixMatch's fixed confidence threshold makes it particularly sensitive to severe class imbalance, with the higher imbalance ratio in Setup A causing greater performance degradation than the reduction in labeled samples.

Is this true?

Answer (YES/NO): NO